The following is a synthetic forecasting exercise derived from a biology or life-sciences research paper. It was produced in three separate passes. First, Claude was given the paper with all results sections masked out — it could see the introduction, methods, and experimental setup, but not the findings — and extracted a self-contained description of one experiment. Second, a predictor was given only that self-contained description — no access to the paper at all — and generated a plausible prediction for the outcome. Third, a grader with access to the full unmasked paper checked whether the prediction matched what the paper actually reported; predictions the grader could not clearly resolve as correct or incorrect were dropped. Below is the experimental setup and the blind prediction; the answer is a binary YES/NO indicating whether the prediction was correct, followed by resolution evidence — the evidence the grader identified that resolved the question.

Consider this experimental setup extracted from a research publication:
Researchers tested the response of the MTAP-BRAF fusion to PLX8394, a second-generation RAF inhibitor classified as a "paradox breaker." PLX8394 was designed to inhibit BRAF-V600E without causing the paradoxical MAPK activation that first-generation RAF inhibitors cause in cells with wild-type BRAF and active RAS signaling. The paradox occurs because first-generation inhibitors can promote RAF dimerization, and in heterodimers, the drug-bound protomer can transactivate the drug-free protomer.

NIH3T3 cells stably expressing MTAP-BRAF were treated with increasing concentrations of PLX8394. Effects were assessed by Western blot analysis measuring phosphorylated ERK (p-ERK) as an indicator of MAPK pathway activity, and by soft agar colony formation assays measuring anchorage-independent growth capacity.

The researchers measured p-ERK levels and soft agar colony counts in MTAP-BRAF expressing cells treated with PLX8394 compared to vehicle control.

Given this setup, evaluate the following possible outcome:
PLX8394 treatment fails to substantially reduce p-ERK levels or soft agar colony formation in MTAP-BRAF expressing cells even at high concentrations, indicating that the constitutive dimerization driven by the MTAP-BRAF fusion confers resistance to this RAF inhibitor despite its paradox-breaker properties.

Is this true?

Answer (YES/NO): NO